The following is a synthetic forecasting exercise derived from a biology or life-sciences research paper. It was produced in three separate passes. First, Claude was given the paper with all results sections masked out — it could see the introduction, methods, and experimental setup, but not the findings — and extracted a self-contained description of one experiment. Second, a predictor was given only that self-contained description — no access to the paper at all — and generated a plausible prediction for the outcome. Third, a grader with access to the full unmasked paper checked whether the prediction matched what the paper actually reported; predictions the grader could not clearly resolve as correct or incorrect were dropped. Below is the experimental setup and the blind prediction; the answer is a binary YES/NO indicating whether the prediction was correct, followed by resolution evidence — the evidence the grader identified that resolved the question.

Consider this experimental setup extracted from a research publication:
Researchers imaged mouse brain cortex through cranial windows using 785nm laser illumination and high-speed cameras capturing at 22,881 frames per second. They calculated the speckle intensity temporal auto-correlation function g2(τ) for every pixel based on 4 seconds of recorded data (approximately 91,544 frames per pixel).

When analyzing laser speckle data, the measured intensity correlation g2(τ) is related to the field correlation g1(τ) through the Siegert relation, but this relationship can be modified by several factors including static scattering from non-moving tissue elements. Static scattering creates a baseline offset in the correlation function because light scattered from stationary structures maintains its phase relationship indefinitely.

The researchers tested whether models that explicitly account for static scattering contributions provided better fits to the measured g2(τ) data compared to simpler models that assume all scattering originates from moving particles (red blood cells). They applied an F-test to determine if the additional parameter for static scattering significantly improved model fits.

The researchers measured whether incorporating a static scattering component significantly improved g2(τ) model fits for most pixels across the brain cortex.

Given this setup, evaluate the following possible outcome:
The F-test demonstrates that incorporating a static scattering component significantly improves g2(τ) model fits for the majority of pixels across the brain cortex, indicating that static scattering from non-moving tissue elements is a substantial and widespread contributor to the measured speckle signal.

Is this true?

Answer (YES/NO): YES